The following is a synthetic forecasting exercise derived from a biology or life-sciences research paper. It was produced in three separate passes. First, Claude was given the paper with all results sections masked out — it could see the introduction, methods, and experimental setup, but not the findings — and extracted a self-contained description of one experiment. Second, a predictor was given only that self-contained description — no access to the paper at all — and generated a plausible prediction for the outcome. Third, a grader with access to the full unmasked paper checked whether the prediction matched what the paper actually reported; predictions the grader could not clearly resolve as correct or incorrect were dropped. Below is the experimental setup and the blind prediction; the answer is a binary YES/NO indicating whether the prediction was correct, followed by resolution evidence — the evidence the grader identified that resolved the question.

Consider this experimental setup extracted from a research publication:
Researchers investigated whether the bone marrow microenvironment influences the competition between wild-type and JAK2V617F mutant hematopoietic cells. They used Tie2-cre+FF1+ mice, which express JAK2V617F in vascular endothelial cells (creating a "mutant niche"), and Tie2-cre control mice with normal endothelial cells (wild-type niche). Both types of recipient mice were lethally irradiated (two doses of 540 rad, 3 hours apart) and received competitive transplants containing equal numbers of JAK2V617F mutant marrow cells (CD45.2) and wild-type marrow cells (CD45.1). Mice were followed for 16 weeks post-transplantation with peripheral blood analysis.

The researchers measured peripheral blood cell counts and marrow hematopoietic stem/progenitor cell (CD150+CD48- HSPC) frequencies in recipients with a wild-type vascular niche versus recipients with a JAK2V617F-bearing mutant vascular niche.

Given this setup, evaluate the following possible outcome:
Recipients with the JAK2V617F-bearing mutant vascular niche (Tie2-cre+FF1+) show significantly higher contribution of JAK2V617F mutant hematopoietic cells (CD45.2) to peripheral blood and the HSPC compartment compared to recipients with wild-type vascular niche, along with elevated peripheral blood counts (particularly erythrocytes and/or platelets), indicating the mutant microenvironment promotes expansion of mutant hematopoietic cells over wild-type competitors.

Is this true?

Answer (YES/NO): YES